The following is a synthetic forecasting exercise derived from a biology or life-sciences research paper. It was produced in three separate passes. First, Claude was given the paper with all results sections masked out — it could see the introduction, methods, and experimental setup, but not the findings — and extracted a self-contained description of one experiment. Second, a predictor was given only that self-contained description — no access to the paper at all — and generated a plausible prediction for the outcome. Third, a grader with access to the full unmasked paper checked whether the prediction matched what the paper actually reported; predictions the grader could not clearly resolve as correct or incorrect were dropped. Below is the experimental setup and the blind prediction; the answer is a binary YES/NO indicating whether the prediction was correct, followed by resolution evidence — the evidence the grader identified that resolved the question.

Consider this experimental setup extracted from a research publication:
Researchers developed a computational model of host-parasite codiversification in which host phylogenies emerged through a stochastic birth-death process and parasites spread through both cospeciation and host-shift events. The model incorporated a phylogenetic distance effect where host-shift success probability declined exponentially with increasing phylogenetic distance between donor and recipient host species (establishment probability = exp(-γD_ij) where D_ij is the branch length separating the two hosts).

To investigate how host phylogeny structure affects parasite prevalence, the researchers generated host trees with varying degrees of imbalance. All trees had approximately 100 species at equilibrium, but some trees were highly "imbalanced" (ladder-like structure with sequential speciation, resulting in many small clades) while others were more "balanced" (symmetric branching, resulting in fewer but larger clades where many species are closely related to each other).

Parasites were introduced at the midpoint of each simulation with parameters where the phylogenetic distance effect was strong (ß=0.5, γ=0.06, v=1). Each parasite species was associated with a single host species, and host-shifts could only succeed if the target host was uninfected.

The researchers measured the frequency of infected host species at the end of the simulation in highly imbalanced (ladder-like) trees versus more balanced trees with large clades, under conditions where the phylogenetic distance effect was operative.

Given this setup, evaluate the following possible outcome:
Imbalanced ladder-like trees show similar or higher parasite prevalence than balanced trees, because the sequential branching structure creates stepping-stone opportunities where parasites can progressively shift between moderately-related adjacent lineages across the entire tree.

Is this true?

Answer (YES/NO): NO